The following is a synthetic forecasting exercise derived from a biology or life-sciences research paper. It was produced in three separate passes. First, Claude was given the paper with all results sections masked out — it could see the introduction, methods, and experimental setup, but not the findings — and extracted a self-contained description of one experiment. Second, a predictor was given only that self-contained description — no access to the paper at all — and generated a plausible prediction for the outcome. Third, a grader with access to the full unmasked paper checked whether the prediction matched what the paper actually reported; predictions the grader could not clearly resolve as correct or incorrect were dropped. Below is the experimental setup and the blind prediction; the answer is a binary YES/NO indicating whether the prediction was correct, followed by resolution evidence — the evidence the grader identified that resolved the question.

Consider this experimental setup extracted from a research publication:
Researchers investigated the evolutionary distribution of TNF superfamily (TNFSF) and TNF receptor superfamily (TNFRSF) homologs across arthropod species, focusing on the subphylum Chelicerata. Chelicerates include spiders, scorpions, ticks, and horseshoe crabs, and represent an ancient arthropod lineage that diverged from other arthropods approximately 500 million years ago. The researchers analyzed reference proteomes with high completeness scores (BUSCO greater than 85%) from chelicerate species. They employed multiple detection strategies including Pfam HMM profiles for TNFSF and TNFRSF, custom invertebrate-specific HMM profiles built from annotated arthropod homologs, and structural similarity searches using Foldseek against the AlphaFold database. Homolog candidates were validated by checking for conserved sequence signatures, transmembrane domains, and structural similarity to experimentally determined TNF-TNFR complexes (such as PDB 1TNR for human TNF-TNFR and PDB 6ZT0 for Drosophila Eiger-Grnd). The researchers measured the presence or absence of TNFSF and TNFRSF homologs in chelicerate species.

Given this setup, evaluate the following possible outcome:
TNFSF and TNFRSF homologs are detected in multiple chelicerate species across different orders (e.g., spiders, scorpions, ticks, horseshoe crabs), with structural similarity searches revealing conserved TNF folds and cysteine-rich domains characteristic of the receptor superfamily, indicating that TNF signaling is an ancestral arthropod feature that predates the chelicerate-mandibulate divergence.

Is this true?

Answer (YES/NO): NO